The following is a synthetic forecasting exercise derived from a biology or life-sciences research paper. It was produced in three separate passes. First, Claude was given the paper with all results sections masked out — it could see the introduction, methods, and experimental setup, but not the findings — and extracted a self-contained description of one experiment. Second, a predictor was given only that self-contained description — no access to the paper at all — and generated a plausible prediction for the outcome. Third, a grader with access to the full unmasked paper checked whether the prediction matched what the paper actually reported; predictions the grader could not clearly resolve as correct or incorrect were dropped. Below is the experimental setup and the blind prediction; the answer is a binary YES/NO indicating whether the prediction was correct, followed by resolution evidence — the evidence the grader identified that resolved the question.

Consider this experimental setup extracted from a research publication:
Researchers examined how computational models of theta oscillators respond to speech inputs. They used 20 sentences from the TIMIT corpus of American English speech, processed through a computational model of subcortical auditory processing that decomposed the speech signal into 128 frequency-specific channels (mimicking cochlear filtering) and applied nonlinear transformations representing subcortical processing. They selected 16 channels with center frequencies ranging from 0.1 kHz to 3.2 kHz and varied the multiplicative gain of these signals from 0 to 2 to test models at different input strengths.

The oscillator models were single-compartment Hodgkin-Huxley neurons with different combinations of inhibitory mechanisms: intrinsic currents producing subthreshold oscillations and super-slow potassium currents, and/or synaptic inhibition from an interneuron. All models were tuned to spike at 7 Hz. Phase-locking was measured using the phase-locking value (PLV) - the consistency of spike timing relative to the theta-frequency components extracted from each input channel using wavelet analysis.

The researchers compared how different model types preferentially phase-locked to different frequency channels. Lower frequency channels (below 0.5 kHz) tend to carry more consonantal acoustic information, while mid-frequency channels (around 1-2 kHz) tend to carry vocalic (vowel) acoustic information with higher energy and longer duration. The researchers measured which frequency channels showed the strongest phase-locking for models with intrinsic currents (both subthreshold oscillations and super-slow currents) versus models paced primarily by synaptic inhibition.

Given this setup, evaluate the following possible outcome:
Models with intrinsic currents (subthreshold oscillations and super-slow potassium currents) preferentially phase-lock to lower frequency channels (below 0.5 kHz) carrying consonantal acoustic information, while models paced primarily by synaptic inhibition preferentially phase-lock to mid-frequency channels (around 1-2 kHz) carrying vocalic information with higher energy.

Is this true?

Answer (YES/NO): NO